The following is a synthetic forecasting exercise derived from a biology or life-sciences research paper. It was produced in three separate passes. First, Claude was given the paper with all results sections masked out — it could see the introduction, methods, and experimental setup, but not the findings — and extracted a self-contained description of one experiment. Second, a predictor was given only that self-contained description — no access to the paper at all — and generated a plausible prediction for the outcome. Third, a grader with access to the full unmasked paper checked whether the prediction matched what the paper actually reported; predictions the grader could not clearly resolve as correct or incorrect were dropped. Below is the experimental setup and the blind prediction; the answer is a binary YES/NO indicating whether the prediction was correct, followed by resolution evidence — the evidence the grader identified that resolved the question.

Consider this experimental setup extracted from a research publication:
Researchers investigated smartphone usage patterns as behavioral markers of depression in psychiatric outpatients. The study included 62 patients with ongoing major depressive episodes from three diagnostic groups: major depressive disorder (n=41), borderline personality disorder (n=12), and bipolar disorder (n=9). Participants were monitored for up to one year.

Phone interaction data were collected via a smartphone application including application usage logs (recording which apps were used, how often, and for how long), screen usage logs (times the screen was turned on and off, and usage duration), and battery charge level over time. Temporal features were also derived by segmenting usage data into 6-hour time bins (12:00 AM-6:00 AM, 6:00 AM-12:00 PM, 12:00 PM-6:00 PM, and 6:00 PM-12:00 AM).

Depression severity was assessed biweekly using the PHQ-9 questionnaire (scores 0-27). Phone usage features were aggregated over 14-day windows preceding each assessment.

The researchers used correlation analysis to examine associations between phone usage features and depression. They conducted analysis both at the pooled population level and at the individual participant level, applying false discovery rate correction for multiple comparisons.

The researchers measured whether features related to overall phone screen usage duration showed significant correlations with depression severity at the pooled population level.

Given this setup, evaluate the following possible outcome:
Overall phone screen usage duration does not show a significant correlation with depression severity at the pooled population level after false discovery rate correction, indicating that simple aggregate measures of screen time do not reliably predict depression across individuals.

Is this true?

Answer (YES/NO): YES